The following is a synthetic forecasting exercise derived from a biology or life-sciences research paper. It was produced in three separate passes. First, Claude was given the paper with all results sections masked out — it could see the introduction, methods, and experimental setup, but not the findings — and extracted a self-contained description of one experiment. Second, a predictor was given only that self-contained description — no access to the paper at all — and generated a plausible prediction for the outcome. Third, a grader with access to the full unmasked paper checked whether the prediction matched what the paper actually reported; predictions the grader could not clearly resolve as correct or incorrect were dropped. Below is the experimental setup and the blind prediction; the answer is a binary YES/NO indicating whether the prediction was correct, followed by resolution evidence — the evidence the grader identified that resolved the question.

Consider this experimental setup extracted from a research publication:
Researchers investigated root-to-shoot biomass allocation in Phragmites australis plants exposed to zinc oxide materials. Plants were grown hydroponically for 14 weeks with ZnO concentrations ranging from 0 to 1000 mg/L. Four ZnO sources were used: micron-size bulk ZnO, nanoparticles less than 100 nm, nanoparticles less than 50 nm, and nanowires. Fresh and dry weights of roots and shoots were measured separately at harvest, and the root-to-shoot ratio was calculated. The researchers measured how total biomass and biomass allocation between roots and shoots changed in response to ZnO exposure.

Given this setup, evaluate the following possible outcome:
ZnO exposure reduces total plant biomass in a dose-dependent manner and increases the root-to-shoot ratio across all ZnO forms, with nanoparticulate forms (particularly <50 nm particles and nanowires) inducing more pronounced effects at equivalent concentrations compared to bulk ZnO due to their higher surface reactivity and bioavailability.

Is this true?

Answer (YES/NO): NO